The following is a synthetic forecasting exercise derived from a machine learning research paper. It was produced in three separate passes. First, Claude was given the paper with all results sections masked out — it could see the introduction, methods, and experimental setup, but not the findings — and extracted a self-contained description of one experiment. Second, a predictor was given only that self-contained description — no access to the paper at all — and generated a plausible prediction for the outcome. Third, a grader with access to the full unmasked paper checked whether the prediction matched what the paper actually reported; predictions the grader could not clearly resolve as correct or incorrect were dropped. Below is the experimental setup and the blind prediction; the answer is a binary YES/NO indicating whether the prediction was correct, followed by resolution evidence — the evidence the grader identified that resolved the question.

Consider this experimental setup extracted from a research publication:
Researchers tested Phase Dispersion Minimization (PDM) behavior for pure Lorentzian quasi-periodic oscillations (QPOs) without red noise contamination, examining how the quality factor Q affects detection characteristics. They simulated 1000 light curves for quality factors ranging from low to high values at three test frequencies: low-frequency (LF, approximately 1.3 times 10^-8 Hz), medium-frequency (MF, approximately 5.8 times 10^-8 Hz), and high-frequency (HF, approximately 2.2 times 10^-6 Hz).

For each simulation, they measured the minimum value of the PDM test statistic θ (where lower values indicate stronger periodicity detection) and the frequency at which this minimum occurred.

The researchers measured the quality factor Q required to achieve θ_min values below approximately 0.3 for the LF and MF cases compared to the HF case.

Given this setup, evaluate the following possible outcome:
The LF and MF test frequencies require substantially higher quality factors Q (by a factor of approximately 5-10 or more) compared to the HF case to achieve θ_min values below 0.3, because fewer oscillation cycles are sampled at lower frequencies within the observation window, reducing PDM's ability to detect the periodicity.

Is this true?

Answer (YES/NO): NO